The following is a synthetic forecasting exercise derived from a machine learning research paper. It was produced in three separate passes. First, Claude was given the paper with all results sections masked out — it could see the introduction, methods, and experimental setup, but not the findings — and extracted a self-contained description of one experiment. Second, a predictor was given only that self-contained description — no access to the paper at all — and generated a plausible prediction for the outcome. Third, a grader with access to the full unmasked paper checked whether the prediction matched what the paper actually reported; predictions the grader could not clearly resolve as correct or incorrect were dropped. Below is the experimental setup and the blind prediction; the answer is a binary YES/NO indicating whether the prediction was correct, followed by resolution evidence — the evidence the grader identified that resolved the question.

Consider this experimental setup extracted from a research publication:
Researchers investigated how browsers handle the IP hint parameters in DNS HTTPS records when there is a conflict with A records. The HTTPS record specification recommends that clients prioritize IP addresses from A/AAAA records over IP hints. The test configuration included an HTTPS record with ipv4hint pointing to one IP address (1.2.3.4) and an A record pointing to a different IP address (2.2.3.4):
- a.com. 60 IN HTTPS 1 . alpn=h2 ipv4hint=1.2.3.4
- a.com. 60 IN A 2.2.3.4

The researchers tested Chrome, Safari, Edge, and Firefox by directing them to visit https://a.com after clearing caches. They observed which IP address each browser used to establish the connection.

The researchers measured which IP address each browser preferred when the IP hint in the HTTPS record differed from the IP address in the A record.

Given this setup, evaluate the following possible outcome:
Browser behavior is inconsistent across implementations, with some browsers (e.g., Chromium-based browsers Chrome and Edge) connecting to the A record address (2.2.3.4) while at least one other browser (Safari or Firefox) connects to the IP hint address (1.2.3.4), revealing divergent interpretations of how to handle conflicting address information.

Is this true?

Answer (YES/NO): YES